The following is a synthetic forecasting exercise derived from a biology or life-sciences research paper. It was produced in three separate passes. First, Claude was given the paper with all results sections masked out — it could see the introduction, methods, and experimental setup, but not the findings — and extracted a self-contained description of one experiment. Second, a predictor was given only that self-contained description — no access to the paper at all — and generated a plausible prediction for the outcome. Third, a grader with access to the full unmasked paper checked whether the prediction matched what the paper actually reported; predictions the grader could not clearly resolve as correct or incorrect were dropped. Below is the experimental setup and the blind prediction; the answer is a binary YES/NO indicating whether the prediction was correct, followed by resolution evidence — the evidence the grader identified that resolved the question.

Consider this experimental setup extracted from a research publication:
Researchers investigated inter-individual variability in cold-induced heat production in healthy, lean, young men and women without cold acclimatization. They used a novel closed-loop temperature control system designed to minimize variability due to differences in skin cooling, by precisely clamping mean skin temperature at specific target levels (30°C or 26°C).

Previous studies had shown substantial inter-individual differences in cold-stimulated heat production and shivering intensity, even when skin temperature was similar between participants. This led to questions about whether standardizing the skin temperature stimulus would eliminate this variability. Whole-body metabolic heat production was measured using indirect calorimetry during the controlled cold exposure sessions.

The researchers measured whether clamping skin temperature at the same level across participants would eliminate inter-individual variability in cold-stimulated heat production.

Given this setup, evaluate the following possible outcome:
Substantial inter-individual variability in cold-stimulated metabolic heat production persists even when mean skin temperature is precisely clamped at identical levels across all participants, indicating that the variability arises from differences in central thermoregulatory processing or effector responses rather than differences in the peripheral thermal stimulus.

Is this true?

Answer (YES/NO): YES